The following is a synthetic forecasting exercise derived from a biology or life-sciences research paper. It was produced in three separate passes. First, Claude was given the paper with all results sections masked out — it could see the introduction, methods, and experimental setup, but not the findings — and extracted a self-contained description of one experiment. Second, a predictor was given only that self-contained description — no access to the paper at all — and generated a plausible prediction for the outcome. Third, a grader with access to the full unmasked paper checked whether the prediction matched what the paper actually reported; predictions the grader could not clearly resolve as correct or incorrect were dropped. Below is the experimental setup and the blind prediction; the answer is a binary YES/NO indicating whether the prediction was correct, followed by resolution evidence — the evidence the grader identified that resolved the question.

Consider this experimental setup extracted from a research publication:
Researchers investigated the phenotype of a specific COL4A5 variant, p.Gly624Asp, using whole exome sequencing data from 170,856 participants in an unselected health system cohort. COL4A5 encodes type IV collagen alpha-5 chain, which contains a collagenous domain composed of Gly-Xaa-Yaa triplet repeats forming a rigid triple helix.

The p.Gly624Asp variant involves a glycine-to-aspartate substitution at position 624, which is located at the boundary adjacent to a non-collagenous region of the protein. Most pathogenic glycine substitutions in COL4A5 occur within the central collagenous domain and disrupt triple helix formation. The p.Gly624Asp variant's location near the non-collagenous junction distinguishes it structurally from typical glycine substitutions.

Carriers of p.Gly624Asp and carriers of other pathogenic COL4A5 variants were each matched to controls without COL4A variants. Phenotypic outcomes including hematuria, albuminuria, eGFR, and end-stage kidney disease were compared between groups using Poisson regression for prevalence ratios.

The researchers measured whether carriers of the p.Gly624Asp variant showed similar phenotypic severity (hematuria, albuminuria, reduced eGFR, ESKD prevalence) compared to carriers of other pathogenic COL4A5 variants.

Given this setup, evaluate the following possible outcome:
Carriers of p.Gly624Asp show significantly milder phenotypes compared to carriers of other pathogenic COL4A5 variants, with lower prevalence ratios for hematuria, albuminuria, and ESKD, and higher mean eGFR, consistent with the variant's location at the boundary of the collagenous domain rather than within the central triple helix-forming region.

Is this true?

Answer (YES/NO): NO